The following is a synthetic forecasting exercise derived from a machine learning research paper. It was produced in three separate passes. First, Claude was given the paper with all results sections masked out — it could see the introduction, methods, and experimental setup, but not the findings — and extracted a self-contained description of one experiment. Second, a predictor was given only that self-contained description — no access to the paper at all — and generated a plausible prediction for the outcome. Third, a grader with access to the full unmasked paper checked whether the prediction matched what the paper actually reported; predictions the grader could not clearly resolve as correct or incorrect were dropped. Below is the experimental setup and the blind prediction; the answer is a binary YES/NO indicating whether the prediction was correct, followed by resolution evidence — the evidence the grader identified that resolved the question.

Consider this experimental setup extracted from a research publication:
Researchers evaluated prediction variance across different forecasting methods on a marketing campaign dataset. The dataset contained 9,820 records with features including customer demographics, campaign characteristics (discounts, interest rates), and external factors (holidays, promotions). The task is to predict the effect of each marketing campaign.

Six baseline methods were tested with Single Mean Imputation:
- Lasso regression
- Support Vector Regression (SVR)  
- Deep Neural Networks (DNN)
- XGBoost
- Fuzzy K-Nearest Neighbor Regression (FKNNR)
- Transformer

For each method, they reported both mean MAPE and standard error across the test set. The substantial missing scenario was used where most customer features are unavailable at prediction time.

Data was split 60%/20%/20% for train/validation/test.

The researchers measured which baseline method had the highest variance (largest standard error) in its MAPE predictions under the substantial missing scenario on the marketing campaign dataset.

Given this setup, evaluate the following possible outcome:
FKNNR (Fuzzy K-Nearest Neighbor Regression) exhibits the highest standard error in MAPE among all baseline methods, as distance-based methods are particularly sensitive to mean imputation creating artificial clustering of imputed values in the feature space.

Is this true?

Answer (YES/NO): NO